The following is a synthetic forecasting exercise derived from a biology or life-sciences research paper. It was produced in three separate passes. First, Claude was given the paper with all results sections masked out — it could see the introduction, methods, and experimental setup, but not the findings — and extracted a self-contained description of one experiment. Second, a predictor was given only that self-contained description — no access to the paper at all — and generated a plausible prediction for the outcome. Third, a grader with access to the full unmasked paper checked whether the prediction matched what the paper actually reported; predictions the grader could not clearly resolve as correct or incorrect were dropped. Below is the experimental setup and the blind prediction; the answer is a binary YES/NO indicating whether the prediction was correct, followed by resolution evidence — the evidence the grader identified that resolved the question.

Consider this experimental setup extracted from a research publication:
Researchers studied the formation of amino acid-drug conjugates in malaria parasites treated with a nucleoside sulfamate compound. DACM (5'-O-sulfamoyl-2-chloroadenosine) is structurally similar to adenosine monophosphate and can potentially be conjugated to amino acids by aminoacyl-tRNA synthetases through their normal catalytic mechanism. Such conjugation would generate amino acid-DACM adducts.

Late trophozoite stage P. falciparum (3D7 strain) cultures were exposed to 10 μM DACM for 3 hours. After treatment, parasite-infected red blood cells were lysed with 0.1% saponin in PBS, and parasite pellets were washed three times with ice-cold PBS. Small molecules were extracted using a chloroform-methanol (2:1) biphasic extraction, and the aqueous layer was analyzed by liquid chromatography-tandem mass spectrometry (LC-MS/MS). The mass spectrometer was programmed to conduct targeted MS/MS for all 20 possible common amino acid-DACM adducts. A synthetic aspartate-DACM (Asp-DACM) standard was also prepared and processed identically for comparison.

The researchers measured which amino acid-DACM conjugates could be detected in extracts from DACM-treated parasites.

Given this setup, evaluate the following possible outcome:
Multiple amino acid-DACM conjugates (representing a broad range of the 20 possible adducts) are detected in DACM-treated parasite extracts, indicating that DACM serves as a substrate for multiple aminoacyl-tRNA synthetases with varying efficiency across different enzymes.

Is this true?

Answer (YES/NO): NO